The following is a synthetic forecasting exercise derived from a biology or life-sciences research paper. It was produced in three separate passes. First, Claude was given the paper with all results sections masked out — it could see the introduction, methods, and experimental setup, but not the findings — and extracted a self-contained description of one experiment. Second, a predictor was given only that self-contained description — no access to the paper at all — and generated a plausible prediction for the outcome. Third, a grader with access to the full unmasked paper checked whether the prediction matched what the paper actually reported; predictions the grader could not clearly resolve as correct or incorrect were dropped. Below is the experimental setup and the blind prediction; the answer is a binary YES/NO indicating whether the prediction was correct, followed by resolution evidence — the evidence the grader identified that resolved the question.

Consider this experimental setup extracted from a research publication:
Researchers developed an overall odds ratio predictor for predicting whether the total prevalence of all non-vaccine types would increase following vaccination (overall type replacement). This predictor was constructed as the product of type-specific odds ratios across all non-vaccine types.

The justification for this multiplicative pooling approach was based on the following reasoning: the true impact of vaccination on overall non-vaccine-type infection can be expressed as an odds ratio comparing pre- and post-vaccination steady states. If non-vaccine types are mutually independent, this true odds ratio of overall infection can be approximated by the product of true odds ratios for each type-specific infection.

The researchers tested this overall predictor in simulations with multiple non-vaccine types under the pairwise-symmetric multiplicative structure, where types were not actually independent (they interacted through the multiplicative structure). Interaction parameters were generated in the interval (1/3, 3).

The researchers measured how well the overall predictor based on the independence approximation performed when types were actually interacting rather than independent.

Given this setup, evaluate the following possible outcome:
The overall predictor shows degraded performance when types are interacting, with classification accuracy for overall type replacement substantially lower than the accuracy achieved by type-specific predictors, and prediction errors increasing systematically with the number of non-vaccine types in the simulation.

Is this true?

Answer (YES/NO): NO